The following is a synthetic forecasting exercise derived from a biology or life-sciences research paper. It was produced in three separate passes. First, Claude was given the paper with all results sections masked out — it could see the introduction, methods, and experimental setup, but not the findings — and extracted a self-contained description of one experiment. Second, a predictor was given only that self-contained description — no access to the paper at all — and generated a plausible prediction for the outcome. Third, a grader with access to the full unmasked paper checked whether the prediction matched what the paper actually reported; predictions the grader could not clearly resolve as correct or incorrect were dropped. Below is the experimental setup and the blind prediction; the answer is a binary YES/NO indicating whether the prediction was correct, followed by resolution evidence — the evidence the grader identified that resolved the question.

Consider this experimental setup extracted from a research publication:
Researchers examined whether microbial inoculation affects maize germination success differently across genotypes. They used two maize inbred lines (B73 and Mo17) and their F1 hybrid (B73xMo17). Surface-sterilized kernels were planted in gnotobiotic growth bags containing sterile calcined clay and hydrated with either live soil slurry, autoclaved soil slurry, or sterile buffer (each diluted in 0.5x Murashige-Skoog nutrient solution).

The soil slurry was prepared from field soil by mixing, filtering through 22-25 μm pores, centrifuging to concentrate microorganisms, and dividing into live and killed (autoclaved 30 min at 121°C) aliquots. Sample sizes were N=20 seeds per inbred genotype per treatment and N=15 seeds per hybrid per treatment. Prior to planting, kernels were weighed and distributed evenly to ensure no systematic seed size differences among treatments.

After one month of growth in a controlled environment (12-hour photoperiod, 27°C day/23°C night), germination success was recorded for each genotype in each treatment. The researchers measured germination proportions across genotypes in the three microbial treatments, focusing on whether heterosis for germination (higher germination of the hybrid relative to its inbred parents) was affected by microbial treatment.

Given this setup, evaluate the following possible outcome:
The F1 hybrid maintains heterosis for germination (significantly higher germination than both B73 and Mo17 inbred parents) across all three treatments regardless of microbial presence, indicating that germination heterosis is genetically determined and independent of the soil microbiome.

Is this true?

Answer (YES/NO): NO